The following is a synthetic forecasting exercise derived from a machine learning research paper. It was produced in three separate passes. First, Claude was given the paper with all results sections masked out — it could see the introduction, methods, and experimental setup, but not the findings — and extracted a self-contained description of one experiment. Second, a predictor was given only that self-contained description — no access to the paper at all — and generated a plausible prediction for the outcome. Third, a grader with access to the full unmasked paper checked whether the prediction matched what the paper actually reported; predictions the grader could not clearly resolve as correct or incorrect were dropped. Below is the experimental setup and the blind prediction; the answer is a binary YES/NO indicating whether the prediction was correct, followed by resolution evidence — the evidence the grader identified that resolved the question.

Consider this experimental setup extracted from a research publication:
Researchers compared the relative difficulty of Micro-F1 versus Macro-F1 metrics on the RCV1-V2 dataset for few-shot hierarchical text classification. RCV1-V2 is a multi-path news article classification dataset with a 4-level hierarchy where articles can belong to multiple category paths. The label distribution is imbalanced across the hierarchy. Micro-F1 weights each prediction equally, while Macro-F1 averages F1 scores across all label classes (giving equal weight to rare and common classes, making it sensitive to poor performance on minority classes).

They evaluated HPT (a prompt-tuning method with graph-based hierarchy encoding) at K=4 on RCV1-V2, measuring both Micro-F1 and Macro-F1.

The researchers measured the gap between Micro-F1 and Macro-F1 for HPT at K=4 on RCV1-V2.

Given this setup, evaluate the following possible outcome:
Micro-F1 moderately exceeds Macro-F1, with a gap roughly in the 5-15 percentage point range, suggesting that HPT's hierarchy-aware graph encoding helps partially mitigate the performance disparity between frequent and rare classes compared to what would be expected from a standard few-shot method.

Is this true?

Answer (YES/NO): NO